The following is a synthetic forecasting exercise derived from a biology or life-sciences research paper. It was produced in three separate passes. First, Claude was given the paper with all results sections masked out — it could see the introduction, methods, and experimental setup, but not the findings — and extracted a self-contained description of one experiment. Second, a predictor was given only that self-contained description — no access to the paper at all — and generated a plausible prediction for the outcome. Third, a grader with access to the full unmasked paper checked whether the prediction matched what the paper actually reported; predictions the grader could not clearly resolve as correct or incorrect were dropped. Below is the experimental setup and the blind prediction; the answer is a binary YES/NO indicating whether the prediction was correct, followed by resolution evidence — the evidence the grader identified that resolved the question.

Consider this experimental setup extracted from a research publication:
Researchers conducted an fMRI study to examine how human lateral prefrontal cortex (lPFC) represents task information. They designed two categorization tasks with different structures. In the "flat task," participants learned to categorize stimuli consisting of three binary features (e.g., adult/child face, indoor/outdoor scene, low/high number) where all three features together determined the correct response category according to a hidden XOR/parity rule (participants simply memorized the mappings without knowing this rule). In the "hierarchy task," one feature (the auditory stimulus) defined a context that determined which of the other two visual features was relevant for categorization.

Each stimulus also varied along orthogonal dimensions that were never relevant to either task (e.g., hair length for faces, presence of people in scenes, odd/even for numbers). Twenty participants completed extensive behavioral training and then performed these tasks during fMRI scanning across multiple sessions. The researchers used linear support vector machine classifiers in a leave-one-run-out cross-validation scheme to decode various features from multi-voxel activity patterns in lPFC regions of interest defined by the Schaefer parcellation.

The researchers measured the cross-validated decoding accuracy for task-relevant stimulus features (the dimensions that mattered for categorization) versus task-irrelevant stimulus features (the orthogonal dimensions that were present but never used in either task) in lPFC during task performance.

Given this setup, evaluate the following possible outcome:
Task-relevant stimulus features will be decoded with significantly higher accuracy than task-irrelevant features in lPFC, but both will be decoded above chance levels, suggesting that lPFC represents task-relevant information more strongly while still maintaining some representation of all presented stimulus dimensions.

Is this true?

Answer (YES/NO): NO